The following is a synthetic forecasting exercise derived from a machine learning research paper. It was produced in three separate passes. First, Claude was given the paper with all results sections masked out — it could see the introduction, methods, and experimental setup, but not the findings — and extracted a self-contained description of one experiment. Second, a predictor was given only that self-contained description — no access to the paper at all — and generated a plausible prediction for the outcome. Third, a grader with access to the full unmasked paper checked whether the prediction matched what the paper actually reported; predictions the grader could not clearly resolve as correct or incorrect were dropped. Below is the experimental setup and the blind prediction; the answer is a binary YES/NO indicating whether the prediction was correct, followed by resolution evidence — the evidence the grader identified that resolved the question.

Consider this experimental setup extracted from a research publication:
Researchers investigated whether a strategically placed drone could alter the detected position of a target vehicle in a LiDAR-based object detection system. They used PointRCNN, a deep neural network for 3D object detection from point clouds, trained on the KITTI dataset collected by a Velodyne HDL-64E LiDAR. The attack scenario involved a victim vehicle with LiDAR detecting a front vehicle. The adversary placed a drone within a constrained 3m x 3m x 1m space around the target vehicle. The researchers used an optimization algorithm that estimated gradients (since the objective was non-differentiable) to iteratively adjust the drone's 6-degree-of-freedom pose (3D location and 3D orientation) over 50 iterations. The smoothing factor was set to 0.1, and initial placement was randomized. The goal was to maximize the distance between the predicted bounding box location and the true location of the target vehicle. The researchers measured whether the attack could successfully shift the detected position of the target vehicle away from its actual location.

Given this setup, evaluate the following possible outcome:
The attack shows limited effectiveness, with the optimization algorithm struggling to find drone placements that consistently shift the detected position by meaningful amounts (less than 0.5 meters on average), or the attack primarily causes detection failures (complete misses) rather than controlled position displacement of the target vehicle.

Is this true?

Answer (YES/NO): NO